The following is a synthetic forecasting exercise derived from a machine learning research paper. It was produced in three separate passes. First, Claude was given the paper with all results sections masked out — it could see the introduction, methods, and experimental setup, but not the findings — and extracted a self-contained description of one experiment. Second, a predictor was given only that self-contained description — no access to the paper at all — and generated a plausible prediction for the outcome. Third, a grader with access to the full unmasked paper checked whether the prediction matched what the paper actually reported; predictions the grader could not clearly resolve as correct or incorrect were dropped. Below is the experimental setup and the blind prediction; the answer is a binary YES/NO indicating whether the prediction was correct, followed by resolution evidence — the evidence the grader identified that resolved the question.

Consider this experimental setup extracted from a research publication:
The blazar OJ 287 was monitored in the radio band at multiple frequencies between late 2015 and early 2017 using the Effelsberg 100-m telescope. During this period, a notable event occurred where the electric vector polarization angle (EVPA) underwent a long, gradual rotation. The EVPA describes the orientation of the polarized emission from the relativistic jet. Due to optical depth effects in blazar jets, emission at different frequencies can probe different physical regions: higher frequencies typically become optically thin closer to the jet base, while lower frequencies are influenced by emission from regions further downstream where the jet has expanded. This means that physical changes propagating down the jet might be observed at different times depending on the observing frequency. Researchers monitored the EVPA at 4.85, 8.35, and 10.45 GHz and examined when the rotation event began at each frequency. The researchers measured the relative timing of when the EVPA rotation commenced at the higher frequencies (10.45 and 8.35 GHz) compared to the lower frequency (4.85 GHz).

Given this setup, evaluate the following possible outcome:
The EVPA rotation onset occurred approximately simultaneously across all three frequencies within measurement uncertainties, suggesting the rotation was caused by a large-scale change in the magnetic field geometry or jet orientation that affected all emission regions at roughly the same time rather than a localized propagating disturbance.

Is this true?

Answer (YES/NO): NO